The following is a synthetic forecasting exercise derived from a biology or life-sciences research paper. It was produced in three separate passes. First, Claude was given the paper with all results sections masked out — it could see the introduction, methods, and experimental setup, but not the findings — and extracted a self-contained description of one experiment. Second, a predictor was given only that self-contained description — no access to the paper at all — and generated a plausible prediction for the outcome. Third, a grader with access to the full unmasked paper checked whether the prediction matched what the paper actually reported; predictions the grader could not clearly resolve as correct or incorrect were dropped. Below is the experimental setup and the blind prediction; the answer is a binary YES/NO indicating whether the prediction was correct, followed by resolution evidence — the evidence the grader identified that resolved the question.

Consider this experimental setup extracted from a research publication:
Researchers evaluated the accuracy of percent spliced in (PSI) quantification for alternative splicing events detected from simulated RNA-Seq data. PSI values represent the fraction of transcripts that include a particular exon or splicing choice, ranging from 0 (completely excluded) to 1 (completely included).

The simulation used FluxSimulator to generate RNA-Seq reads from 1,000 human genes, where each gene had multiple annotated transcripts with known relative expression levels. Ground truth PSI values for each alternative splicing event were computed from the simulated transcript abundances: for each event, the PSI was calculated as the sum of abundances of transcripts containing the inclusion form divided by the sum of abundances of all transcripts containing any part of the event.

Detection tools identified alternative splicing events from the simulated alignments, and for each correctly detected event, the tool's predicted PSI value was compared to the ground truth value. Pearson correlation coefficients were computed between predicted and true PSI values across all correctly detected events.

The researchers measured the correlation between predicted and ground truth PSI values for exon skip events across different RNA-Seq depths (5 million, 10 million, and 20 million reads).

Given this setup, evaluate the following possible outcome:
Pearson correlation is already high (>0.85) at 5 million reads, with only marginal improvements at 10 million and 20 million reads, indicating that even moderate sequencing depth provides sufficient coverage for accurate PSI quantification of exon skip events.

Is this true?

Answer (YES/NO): NO